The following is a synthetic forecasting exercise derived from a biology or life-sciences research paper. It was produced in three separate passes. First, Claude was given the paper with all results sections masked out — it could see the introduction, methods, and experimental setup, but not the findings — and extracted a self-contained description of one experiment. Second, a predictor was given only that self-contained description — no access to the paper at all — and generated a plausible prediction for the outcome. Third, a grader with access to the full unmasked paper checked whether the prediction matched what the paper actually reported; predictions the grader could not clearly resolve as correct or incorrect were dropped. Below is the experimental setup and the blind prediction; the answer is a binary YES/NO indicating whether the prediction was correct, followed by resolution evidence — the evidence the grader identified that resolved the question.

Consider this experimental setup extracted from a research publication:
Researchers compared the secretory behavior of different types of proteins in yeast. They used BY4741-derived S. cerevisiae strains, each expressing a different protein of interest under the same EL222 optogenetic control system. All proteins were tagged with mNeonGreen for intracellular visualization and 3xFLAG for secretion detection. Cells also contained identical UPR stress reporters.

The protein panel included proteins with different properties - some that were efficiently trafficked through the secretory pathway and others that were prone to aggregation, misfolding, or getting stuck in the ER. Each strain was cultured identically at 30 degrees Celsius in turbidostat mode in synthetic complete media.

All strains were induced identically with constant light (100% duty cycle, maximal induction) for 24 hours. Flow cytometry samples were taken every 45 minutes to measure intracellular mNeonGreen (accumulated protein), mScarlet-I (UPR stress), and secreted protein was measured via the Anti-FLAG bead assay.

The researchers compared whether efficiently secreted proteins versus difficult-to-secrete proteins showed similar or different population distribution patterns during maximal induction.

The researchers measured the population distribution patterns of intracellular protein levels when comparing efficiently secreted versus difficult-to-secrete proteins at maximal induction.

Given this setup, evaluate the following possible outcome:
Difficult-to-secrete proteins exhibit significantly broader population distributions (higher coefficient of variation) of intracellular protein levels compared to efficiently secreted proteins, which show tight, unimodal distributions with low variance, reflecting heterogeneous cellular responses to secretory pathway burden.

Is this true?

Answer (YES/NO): NO